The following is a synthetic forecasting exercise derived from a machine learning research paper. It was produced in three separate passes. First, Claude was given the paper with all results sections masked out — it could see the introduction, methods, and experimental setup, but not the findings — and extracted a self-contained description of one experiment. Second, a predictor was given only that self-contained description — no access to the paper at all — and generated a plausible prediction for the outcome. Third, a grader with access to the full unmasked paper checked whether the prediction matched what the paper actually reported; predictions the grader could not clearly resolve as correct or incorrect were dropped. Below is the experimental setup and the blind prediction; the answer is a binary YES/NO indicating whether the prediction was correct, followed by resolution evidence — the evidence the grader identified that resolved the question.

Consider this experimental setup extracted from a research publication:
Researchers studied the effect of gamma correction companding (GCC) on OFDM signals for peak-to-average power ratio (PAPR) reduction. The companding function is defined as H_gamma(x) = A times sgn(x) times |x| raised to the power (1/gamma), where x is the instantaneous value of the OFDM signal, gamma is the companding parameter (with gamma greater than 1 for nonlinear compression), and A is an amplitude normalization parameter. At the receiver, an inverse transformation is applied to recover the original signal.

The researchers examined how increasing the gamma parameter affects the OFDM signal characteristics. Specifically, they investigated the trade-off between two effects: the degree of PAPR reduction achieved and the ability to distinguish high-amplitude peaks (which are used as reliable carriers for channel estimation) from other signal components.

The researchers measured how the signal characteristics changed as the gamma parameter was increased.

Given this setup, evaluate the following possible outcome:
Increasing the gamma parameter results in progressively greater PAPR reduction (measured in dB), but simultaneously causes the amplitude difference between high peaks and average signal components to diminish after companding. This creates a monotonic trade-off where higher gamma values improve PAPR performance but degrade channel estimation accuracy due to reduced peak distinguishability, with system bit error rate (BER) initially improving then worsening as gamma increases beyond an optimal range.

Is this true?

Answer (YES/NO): YES